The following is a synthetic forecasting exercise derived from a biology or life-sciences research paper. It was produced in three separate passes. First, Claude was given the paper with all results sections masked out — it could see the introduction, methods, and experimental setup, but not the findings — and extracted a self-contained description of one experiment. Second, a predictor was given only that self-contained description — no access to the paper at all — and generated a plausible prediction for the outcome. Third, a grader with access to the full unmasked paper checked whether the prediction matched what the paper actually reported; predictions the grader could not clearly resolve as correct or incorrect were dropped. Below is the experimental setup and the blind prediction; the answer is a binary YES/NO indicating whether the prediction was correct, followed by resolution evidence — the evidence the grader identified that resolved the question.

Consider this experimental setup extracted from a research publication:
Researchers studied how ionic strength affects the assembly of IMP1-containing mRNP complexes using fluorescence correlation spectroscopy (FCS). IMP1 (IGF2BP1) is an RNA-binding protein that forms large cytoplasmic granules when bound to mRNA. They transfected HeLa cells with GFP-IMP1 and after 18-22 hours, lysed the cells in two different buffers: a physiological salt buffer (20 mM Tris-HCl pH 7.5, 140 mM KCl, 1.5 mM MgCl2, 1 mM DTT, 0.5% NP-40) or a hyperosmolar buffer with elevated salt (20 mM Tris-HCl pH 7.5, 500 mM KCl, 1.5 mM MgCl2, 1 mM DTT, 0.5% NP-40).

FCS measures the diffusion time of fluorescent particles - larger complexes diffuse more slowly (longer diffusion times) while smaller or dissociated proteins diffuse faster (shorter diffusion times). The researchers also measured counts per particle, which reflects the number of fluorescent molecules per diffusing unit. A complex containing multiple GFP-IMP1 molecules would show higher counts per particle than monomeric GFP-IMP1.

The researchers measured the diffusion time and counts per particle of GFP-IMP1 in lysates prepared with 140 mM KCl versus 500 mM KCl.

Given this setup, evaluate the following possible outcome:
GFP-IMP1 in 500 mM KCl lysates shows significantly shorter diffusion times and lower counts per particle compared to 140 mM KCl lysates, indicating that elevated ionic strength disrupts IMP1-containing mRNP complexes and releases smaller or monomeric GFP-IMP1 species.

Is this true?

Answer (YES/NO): YES